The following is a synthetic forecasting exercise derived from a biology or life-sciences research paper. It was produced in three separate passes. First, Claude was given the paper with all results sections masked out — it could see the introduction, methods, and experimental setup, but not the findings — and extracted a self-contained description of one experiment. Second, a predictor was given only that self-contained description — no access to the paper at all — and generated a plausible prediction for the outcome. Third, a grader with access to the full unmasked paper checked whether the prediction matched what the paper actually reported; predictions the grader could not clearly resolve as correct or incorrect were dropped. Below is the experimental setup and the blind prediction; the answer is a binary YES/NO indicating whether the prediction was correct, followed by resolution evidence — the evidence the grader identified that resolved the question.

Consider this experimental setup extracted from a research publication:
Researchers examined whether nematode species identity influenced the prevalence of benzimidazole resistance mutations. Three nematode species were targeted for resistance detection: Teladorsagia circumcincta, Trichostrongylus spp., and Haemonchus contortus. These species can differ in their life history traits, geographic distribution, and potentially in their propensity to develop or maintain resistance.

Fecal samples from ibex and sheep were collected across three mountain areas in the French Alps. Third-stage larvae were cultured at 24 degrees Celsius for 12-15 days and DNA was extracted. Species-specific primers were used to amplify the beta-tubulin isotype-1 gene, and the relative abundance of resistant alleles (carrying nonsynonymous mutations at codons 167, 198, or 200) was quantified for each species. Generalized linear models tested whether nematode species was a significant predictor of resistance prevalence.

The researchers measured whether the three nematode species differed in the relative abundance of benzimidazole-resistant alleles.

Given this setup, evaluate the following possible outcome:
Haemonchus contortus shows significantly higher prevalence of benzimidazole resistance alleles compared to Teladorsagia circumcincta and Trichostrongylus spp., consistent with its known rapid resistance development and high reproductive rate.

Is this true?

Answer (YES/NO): NO